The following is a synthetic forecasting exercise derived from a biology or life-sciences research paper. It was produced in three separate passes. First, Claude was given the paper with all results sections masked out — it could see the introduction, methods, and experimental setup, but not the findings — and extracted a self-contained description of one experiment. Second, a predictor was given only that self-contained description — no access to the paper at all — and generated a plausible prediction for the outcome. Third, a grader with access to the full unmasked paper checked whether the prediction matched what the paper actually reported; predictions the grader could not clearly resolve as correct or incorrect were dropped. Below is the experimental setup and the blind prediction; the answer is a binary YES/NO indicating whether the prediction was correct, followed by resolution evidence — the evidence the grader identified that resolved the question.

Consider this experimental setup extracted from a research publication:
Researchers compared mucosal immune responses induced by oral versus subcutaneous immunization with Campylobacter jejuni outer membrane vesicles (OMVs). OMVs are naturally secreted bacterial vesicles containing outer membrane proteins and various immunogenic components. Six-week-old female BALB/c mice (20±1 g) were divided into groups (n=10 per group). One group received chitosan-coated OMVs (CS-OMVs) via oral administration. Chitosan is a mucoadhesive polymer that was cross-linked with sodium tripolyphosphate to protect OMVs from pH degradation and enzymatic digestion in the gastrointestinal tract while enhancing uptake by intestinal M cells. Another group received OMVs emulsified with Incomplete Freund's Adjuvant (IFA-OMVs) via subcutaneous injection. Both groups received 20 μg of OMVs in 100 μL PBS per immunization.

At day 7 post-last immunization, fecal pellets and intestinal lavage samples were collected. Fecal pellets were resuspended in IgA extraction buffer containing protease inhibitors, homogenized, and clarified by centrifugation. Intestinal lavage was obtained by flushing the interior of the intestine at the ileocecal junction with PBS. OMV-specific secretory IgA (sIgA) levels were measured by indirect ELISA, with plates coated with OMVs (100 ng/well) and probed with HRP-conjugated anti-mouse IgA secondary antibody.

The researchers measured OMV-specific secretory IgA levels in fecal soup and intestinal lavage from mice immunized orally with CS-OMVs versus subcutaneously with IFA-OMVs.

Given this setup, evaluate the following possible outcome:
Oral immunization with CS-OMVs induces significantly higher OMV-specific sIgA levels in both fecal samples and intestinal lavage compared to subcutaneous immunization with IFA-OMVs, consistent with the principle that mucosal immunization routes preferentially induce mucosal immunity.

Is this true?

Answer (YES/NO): NO